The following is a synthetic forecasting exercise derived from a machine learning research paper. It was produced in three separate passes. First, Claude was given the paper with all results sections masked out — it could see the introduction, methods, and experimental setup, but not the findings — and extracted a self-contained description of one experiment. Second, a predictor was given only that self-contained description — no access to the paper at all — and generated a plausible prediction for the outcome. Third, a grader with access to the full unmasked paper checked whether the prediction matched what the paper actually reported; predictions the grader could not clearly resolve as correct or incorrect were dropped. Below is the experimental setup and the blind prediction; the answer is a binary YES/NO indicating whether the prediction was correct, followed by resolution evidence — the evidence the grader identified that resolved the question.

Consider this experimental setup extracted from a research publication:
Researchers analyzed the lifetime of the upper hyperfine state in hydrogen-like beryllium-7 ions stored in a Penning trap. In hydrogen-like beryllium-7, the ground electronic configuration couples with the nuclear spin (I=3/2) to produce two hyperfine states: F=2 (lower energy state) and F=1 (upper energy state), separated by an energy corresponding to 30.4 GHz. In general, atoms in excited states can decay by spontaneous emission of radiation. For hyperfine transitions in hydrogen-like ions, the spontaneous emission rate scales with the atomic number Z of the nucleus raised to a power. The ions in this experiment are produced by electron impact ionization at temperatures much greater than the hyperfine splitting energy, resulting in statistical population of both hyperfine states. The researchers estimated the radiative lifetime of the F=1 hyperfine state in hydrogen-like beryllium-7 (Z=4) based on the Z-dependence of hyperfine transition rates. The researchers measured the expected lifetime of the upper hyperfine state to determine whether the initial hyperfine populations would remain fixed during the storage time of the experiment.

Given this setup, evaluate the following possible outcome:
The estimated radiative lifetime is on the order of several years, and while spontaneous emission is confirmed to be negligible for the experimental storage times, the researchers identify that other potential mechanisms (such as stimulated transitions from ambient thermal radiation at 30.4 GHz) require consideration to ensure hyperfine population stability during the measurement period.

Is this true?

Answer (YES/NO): NO